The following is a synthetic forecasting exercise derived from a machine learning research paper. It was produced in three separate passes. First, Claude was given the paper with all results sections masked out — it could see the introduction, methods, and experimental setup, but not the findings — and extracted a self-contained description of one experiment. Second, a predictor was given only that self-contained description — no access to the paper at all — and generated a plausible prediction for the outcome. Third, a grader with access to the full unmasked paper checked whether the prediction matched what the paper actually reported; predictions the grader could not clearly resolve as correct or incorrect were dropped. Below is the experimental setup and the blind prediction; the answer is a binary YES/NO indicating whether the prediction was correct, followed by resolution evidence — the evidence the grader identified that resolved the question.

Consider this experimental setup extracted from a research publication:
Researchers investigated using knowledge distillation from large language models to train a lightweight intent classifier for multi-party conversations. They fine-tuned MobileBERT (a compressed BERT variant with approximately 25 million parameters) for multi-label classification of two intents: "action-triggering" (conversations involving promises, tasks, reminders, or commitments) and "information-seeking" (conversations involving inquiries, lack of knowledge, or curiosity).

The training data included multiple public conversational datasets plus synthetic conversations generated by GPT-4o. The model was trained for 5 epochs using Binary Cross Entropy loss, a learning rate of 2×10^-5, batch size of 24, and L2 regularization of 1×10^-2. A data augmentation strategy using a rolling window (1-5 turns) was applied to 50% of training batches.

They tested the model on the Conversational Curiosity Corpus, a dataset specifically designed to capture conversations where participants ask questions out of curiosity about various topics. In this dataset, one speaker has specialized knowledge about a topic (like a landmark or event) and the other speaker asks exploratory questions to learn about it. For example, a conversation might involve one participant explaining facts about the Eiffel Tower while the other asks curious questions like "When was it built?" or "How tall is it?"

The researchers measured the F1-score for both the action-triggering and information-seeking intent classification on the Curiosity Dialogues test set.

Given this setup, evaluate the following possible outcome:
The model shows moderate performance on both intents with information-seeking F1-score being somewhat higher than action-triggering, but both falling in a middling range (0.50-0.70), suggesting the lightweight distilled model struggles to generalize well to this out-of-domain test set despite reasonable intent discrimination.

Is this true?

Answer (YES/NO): NO